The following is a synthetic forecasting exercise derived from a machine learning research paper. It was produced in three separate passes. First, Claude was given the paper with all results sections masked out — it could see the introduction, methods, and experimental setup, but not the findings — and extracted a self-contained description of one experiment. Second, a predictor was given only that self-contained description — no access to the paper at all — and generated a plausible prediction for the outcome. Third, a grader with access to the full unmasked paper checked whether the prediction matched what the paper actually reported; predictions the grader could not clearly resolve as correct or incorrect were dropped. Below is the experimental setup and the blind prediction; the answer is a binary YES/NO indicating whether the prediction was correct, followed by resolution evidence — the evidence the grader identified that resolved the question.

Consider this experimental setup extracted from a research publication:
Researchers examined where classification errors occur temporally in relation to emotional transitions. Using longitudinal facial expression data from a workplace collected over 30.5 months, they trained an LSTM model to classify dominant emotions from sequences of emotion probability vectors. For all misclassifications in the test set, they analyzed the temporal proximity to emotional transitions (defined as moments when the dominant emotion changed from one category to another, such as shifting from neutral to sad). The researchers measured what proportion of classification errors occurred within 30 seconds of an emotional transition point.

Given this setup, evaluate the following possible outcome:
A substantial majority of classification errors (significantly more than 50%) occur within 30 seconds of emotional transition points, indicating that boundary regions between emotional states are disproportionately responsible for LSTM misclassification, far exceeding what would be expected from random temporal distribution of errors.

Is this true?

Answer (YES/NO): YES